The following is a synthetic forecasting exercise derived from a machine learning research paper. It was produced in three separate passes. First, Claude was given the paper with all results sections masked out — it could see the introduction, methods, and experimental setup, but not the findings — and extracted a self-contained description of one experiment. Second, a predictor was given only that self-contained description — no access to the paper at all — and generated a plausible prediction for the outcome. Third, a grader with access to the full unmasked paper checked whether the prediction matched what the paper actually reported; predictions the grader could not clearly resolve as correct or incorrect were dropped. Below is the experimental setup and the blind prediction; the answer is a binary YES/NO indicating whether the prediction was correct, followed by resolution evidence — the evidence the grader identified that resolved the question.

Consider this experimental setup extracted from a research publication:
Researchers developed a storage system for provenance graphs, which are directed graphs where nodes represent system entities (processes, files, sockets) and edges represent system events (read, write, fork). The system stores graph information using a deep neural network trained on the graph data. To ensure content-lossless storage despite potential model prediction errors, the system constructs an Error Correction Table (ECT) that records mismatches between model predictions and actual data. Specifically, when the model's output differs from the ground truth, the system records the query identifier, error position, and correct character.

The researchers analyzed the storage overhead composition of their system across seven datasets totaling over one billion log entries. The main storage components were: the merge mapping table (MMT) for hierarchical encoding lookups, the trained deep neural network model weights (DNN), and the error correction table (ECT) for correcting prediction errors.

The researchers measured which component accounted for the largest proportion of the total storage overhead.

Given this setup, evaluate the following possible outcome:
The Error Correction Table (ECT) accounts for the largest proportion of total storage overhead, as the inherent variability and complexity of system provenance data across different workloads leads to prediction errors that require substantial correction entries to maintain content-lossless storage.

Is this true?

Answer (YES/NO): YES